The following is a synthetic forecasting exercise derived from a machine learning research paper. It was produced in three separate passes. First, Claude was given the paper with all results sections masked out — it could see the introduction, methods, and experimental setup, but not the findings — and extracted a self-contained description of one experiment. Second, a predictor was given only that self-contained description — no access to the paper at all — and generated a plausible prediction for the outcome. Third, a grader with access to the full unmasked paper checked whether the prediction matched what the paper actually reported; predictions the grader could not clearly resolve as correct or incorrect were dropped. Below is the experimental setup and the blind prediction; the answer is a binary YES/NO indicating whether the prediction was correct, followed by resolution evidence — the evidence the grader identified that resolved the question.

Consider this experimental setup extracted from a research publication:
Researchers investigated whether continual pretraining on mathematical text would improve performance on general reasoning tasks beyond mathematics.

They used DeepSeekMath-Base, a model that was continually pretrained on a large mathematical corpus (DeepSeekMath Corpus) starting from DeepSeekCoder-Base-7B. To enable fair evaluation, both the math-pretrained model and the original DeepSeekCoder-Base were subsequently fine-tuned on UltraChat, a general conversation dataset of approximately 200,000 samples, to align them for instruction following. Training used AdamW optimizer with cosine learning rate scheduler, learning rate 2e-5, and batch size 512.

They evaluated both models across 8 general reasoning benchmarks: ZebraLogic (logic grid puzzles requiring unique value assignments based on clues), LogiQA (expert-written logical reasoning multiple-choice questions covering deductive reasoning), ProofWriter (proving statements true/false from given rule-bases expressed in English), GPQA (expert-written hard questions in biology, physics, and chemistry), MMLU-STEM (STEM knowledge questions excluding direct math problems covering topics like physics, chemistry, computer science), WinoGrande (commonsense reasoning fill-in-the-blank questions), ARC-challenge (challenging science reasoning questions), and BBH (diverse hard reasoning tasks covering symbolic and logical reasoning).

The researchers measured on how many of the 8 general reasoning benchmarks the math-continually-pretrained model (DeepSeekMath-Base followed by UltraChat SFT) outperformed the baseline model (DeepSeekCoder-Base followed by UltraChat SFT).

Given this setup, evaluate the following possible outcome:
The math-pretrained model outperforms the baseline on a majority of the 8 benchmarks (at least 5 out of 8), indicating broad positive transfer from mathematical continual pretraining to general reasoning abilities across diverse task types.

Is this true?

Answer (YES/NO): YES